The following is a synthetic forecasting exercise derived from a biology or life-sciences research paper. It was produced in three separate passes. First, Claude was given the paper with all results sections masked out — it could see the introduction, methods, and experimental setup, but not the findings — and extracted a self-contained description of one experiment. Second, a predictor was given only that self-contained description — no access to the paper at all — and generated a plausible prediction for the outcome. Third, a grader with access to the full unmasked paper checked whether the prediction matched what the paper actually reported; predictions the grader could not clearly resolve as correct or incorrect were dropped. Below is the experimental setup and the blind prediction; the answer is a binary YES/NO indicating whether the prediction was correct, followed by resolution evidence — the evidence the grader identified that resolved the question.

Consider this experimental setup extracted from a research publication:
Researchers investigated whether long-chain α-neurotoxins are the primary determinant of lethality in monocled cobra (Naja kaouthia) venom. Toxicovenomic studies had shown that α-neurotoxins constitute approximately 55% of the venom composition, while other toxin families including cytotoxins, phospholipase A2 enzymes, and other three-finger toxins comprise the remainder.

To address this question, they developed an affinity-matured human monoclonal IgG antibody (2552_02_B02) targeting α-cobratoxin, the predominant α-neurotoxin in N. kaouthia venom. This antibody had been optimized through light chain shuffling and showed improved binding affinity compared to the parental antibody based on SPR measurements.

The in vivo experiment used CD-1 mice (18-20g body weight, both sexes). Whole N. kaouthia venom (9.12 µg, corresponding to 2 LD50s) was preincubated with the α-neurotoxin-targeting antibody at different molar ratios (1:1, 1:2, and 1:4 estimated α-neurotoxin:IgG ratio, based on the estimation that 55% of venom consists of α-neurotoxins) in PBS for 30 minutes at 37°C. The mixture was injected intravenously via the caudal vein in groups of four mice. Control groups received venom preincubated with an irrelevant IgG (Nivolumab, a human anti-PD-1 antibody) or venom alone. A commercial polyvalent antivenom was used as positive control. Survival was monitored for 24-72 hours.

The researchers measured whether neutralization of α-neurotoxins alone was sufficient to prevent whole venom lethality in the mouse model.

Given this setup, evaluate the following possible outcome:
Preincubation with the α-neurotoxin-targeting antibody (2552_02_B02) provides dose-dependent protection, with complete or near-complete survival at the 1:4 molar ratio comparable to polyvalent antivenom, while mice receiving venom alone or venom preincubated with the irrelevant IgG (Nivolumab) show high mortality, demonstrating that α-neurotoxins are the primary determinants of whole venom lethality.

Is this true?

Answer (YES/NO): YES